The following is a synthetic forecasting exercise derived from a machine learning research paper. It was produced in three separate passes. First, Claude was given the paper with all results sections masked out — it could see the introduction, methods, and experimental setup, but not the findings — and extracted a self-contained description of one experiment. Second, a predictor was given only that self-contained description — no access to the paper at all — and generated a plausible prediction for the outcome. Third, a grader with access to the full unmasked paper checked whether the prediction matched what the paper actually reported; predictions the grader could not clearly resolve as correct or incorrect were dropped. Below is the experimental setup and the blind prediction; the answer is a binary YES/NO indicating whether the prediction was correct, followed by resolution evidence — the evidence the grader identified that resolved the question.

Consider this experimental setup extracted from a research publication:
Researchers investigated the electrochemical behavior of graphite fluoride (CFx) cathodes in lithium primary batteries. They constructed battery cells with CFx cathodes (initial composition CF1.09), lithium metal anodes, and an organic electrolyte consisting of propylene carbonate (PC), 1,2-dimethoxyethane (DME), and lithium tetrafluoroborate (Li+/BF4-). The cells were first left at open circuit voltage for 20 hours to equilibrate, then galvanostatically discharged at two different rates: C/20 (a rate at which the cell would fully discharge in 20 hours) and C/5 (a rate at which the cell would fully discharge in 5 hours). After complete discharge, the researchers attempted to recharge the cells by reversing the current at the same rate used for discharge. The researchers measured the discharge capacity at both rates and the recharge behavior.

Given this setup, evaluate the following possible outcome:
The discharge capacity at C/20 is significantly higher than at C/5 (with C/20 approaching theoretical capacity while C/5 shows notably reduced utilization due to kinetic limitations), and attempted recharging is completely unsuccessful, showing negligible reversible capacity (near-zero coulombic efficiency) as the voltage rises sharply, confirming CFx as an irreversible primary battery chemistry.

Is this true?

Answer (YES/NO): YES